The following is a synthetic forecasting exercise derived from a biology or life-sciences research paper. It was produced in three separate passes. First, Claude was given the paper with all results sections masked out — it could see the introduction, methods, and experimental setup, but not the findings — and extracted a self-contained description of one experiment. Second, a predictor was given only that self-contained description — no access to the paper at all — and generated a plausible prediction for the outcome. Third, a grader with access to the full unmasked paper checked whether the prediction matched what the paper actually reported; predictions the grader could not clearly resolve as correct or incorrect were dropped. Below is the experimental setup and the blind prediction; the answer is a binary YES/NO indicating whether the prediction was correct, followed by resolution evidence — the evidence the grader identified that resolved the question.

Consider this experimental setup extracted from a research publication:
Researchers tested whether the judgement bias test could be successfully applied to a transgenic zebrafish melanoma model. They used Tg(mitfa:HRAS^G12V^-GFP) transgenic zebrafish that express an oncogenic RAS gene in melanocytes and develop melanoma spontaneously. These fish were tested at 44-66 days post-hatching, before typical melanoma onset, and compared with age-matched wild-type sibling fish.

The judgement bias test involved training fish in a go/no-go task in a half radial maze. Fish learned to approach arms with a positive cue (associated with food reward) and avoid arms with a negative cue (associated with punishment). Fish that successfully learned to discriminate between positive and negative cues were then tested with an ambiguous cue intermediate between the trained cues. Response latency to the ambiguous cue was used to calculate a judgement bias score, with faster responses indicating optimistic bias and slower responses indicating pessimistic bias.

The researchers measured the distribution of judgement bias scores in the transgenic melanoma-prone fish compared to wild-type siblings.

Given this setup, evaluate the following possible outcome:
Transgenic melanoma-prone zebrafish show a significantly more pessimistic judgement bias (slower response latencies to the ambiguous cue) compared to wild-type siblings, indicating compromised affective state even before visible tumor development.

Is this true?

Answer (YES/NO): YES